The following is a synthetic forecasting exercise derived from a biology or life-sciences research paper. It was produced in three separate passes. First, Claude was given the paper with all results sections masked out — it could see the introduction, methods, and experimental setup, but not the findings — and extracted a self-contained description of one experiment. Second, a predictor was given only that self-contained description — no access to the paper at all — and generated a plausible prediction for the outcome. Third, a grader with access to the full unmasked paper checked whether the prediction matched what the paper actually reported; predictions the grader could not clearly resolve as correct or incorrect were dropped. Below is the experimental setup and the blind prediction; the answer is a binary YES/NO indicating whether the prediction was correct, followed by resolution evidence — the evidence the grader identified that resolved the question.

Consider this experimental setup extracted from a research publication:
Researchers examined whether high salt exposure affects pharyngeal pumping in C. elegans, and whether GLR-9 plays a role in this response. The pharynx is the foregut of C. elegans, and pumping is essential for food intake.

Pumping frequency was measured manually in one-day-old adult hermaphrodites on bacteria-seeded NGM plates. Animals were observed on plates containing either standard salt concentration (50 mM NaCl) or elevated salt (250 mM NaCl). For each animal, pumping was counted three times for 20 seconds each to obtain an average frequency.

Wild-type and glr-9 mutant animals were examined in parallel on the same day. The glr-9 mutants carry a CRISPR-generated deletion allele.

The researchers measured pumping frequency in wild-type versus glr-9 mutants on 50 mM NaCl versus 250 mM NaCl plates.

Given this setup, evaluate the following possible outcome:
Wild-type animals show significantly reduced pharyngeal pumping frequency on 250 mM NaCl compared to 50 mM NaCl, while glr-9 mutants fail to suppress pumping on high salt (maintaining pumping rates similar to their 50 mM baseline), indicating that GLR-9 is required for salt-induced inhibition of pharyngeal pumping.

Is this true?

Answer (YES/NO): NO